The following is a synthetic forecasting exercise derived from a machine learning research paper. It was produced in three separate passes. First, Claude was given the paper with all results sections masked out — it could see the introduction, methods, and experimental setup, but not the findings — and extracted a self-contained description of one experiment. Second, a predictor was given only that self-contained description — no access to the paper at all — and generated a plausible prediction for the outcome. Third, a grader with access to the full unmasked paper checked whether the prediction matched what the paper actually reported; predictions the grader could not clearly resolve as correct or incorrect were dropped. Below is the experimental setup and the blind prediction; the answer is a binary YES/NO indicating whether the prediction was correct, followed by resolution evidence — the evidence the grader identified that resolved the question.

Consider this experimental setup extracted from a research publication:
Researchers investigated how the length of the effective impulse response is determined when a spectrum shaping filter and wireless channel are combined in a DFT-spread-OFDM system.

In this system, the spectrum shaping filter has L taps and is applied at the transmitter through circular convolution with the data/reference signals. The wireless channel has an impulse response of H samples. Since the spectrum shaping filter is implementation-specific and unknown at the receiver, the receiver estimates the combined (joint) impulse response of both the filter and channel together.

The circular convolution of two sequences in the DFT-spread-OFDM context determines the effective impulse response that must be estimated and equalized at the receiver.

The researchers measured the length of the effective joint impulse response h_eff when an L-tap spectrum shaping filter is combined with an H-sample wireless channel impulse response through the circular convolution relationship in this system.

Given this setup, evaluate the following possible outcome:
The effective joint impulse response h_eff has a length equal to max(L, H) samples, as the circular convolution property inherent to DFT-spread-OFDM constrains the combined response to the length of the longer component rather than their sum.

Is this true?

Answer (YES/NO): YES